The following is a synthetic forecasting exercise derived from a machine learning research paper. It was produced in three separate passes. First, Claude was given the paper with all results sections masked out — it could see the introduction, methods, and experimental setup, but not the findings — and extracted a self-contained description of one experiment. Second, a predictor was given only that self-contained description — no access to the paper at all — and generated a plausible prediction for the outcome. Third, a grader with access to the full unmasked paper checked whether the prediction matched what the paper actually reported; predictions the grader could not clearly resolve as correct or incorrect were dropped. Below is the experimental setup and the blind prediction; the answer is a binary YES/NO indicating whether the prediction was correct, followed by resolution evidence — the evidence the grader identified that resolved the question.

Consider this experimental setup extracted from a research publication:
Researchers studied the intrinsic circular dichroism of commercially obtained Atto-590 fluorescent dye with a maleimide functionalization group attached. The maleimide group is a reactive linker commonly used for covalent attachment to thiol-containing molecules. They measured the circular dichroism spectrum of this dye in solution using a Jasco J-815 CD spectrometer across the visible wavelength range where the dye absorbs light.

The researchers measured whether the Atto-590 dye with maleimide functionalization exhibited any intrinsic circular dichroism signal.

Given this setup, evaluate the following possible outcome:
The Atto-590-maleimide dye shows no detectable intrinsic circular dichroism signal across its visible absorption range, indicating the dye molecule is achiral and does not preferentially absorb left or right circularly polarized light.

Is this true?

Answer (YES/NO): NO